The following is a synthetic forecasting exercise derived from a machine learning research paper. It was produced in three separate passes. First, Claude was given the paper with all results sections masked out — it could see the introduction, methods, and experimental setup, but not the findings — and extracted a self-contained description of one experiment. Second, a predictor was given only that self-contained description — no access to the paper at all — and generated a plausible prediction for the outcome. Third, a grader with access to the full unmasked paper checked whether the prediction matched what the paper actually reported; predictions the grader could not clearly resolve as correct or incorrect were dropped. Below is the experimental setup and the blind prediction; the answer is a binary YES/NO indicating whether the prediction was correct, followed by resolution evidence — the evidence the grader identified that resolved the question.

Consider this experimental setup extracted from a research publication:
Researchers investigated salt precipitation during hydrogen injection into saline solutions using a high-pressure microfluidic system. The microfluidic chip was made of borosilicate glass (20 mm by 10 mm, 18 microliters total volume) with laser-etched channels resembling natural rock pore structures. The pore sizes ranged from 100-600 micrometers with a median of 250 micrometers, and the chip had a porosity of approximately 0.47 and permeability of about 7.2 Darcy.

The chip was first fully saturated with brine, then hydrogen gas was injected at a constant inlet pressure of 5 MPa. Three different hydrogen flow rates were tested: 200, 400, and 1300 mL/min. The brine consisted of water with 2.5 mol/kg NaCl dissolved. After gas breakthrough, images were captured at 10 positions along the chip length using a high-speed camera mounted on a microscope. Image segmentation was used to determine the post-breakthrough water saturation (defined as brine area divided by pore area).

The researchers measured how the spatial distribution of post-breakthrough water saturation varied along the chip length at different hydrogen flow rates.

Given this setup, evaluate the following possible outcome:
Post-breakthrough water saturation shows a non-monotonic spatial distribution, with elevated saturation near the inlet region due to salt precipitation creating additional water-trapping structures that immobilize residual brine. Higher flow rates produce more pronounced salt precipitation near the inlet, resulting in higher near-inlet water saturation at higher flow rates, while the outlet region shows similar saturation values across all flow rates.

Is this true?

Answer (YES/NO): NO